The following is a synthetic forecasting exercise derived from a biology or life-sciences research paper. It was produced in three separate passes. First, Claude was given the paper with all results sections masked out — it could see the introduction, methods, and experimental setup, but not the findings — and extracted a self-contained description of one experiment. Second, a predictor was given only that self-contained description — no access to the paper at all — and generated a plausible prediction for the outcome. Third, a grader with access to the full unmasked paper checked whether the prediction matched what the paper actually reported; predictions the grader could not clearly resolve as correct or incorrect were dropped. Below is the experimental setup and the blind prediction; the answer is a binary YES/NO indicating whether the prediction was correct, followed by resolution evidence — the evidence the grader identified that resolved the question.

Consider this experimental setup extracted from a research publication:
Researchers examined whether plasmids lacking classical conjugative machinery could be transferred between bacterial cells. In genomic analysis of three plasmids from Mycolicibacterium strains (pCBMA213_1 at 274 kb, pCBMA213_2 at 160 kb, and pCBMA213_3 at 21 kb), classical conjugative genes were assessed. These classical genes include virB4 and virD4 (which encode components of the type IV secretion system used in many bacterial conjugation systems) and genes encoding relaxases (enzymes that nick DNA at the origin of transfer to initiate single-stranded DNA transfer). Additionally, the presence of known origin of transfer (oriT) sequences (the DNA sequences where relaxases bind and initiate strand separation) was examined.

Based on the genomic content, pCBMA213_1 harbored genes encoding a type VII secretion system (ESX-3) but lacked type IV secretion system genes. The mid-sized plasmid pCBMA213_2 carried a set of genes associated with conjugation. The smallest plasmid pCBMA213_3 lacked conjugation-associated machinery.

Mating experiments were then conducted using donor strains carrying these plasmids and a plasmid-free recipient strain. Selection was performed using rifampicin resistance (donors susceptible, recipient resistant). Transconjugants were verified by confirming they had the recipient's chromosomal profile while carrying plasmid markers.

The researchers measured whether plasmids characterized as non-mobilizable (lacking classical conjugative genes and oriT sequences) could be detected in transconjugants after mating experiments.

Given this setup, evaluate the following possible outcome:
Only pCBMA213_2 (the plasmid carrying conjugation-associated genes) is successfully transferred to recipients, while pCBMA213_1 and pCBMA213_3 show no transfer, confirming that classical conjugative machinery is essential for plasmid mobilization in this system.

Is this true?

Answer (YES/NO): NO